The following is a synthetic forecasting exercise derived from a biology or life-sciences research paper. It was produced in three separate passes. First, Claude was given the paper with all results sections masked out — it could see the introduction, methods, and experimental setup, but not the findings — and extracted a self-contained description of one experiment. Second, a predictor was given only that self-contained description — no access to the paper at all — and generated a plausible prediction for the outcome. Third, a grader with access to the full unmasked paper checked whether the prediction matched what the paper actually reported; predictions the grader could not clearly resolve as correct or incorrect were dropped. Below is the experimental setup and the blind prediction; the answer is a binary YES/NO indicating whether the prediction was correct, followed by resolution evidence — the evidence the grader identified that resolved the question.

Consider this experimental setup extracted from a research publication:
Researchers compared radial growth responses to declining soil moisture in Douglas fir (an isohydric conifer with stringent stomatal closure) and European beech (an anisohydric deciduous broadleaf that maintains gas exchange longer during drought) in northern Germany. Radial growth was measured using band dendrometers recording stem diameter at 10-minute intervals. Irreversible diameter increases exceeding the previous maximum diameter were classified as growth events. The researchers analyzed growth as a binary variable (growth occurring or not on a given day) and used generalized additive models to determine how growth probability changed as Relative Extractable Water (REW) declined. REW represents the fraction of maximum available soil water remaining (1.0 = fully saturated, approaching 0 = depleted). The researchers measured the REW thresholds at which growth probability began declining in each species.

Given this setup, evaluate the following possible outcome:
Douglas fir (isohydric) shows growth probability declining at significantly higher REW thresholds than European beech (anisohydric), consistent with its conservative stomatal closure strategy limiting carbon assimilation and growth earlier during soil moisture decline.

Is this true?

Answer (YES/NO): YES